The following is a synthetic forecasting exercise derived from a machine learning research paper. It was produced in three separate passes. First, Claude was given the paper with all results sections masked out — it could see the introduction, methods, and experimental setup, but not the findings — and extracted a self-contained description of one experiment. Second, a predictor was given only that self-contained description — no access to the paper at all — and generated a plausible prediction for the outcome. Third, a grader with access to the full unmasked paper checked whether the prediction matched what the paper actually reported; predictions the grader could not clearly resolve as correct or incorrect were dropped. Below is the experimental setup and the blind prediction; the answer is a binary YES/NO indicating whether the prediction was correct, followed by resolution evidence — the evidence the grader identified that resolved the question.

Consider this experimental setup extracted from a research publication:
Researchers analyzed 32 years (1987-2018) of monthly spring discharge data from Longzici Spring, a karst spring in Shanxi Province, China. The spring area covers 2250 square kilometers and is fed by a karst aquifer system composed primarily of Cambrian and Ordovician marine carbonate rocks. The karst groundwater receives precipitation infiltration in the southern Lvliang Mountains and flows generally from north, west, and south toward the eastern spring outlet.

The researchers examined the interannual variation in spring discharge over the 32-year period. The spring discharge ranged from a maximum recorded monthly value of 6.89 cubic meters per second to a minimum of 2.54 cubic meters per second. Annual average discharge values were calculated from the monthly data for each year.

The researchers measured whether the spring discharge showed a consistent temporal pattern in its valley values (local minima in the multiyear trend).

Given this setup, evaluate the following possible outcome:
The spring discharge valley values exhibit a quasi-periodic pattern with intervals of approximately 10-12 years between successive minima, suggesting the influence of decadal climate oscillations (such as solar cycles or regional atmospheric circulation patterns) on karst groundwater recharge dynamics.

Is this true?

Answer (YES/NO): NO